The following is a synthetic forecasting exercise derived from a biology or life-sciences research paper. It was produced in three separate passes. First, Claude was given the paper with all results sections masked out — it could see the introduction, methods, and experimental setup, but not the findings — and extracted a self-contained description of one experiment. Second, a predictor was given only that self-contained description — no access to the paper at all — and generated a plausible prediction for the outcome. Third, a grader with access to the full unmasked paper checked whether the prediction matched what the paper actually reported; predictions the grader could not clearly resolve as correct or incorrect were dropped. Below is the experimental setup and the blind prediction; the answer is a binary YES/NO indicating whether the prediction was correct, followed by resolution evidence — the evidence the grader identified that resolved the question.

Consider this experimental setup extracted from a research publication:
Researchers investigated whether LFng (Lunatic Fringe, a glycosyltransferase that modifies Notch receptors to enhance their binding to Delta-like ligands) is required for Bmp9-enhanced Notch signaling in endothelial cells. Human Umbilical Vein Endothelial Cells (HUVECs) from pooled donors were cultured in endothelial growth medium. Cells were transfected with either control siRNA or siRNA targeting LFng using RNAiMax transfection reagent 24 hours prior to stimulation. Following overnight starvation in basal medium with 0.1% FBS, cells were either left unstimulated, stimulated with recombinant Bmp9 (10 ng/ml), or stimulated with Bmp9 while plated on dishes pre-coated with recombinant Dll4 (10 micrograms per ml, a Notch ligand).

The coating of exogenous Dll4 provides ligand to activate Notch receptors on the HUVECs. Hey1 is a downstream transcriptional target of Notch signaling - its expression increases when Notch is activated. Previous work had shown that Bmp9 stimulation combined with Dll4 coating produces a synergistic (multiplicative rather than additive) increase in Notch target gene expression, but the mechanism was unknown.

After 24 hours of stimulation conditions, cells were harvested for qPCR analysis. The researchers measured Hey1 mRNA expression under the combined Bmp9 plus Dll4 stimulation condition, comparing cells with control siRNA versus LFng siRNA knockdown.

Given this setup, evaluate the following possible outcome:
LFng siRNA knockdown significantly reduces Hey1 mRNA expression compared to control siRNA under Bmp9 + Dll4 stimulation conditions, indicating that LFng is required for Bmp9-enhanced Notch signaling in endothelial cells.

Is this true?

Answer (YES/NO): YES